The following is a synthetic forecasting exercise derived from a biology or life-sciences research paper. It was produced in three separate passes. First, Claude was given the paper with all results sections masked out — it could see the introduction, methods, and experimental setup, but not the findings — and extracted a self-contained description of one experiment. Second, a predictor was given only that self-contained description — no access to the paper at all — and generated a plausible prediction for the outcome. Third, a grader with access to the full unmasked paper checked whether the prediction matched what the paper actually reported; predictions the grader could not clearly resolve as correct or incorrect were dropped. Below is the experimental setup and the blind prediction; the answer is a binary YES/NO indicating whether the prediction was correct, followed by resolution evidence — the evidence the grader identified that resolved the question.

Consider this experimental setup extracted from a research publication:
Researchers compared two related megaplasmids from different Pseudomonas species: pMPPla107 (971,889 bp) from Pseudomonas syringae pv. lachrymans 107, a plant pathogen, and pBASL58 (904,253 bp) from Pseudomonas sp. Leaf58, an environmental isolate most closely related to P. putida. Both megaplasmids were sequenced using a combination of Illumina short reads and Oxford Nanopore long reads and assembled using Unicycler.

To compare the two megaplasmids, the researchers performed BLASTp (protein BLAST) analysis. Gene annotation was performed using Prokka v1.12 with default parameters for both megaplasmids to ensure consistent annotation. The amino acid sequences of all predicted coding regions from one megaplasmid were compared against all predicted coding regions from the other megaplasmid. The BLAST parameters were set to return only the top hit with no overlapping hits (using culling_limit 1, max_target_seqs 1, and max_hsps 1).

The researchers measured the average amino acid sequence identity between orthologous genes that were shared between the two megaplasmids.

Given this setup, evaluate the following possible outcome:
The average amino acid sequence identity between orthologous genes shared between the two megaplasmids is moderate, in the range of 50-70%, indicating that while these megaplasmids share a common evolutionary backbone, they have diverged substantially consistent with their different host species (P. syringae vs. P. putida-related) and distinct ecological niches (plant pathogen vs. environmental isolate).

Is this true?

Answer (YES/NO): NO